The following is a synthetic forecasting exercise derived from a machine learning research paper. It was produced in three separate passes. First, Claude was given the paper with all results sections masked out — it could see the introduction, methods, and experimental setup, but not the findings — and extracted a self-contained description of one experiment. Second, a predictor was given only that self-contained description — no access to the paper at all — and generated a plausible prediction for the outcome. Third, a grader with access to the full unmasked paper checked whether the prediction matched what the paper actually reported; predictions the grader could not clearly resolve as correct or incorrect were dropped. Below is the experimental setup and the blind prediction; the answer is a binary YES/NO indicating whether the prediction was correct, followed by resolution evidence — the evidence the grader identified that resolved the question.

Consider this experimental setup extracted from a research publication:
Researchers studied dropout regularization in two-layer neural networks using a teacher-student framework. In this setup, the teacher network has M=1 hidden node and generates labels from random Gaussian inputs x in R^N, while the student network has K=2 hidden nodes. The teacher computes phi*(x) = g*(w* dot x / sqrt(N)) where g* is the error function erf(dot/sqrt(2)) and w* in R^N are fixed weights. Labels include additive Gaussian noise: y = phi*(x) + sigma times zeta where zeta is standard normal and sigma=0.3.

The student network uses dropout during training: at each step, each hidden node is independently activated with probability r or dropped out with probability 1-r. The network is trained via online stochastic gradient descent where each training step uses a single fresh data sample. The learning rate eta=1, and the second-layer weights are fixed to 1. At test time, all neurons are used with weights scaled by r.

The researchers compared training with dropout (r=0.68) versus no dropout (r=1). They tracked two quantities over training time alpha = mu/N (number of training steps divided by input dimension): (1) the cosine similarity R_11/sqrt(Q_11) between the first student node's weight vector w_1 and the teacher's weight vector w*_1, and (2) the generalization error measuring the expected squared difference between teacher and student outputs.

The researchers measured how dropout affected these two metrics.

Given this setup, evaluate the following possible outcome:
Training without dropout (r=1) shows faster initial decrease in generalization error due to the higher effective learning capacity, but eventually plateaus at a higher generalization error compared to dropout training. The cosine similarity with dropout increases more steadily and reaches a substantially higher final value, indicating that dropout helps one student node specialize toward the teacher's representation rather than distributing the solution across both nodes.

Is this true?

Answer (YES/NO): NO